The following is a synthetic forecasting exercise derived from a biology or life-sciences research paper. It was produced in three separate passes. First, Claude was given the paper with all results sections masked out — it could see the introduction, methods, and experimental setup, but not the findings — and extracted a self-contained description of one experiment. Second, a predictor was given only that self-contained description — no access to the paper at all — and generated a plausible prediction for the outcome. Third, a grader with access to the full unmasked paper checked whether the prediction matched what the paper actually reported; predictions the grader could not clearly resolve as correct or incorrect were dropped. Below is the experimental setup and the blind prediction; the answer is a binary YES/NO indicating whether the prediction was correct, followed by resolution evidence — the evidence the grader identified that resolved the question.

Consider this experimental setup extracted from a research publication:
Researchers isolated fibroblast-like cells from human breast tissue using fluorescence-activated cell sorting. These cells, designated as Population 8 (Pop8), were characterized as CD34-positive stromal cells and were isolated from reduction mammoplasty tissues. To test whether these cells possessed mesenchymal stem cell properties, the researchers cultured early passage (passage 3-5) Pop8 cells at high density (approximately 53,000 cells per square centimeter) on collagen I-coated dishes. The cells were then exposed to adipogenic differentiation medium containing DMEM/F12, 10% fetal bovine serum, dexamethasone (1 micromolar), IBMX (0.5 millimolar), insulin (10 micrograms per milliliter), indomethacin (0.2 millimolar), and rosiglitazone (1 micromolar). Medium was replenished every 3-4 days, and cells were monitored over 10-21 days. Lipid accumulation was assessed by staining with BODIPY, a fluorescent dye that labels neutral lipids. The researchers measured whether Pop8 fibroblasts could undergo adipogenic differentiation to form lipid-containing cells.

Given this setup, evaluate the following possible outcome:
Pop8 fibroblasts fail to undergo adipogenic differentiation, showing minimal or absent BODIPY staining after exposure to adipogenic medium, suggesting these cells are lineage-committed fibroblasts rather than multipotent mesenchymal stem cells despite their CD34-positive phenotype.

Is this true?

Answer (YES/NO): NO